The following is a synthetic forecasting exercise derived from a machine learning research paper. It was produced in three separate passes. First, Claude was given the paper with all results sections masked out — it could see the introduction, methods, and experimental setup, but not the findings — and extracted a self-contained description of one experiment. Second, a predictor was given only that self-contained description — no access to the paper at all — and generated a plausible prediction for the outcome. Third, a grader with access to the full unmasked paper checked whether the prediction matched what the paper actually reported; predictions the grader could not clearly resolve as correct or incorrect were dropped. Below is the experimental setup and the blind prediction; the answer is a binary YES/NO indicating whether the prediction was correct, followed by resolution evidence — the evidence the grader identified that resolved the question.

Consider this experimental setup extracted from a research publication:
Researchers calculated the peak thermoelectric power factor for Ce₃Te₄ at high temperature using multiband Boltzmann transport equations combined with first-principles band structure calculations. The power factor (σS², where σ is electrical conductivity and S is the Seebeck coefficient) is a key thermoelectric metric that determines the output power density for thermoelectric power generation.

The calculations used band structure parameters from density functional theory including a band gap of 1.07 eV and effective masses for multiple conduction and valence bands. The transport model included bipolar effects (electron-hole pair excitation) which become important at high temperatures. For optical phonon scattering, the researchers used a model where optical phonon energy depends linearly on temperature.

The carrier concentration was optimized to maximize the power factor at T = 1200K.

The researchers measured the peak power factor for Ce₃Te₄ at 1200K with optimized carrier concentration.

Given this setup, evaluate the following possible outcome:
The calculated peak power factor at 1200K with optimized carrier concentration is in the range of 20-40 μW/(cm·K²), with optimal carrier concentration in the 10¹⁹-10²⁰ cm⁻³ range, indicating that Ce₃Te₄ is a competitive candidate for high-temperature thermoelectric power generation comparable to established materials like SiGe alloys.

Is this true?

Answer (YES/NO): NO